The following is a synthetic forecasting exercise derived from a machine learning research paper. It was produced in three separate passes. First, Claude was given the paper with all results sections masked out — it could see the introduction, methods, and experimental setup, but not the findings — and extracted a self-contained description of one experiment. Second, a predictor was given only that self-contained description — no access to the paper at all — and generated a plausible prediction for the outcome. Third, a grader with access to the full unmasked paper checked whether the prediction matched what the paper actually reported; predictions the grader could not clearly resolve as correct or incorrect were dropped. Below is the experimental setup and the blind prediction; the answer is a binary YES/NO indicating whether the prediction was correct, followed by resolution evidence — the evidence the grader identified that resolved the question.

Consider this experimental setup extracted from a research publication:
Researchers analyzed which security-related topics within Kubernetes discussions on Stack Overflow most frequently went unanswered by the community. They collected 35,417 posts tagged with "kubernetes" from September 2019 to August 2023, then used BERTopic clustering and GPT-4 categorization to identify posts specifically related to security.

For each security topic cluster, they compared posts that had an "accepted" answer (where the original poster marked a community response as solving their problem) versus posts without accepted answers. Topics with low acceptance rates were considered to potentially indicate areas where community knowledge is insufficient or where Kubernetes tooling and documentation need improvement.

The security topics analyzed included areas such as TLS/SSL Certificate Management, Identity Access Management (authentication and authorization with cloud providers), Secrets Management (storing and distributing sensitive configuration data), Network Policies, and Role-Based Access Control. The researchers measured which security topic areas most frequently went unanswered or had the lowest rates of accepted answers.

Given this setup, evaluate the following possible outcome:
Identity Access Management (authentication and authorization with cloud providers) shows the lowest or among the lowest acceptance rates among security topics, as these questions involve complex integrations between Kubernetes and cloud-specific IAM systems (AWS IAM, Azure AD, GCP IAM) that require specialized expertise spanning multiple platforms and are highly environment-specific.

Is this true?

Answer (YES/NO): NO